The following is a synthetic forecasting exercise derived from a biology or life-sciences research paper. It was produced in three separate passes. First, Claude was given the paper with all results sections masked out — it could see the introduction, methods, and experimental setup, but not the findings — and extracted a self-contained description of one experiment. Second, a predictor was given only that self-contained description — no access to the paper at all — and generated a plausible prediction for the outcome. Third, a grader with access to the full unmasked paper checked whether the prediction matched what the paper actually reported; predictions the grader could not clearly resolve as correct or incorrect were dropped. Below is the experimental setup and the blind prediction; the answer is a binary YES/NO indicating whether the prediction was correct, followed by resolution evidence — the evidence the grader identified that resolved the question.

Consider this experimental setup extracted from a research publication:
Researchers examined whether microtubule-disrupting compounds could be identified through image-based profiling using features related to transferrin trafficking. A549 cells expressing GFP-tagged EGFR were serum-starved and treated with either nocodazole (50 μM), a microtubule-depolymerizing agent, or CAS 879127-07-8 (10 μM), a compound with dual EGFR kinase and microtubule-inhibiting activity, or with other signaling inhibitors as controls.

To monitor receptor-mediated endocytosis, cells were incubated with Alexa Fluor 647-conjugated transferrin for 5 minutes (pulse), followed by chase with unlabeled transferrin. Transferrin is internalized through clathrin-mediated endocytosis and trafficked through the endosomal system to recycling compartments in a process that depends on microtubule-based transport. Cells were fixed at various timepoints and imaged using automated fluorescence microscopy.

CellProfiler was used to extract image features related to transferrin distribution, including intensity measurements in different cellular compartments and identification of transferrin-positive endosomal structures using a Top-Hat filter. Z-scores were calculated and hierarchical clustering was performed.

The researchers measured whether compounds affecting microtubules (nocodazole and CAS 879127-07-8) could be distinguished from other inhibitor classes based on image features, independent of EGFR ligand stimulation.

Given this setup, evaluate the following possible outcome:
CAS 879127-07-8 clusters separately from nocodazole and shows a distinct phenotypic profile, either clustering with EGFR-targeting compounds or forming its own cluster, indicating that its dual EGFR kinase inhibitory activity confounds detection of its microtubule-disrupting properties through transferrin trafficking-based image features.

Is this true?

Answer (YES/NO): NO